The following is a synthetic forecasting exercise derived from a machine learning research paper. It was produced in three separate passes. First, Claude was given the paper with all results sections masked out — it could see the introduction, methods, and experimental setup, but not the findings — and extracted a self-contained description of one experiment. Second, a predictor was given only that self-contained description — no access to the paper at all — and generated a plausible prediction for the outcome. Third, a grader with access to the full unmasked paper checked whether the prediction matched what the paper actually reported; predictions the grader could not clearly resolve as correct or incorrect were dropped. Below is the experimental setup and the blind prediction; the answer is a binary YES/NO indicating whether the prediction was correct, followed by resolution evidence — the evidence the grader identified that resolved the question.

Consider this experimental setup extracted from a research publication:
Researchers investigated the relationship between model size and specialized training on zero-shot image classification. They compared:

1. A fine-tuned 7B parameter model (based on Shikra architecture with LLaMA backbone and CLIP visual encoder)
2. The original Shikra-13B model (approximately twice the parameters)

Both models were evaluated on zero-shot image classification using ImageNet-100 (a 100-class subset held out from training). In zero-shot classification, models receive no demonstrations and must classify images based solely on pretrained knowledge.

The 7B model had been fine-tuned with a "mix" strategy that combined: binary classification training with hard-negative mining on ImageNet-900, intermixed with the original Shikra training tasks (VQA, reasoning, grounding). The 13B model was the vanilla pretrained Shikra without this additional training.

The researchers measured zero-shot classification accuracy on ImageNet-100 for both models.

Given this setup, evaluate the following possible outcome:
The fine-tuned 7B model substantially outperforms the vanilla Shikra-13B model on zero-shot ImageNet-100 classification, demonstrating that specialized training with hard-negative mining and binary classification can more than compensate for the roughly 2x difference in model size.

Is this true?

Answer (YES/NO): YES